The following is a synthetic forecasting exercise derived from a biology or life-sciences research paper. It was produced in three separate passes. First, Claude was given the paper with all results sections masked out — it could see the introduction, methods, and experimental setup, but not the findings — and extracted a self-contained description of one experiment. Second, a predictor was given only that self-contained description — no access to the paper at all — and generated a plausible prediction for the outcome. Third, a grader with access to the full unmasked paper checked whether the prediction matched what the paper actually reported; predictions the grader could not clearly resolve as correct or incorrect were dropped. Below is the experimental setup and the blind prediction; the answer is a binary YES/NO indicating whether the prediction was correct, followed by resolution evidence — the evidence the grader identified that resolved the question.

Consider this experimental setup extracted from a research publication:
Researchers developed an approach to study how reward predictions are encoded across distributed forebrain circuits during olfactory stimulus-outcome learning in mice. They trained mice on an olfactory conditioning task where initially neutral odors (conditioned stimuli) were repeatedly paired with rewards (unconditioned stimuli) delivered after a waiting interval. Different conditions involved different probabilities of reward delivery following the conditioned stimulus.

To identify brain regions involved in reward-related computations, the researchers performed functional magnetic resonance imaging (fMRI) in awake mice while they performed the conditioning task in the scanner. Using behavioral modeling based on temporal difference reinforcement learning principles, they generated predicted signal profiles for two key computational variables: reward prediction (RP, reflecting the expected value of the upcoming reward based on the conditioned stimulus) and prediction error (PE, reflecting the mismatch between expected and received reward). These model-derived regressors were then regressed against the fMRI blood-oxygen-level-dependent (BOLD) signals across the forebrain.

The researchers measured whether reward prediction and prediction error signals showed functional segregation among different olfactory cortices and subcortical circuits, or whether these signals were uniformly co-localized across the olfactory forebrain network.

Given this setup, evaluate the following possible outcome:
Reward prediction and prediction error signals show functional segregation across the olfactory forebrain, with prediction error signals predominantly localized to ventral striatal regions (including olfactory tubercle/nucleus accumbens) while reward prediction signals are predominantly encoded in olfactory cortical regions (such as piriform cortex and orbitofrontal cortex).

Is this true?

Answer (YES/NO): NO